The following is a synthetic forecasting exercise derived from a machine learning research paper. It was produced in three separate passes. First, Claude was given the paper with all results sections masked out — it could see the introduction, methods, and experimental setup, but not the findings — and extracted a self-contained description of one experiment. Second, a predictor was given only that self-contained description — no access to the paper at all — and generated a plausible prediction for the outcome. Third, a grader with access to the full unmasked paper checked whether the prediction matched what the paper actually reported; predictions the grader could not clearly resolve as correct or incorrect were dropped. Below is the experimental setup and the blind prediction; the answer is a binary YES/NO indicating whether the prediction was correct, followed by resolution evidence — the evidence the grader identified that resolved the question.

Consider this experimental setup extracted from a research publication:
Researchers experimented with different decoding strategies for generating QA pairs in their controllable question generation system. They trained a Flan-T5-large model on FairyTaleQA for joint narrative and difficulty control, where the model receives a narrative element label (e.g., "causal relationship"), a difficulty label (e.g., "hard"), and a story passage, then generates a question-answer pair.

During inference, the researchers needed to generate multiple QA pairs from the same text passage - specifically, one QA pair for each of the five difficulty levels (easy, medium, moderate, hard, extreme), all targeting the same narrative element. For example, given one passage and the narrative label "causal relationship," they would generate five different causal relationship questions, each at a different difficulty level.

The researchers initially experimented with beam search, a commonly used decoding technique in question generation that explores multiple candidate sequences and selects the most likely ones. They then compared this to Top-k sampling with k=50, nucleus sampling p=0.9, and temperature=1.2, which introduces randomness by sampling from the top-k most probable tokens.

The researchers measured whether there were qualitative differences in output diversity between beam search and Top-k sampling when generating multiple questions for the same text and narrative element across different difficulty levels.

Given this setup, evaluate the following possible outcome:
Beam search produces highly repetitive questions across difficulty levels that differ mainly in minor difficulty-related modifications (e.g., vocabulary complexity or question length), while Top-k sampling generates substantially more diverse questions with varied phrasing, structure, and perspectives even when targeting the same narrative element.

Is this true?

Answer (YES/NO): NO